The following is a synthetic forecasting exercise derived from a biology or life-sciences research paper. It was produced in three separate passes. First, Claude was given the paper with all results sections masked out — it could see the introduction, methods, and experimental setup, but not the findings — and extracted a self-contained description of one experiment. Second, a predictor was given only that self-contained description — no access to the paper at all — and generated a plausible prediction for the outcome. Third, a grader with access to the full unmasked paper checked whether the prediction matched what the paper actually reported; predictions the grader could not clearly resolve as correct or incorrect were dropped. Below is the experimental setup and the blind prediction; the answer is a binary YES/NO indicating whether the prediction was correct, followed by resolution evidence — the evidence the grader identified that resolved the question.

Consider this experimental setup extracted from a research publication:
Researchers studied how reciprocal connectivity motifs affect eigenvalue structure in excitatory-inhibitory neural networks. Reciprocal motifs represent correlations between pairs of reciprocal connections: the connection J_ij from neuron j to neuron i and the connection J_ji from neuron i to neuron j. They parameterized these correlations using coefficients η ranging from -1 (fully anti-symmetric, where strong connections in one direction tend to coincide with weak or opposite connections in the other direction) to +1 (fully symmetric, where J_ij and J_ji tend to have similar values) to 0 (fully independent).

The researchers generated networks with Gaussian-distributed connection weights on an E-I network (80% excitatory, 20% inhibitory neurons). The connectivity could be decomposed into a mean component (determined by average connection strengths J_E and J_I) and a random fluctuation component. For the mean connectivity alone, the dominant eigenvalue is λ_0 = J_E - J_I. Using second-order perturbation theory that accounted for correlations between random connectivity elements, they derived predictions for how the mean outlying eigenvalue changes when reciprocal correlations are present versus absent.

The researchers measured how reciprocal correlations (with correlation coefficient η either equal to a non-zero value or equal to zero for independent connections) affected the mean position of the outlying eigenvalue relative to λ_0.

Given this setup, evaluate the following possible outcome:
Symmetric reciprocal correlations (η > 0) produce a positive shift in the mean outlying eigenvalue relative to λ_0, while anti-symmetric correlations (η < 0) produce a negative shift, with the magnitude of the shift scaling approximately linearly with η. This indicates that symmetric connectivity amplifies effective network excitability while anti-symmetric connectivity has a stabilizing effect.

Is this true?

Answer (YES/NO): YES